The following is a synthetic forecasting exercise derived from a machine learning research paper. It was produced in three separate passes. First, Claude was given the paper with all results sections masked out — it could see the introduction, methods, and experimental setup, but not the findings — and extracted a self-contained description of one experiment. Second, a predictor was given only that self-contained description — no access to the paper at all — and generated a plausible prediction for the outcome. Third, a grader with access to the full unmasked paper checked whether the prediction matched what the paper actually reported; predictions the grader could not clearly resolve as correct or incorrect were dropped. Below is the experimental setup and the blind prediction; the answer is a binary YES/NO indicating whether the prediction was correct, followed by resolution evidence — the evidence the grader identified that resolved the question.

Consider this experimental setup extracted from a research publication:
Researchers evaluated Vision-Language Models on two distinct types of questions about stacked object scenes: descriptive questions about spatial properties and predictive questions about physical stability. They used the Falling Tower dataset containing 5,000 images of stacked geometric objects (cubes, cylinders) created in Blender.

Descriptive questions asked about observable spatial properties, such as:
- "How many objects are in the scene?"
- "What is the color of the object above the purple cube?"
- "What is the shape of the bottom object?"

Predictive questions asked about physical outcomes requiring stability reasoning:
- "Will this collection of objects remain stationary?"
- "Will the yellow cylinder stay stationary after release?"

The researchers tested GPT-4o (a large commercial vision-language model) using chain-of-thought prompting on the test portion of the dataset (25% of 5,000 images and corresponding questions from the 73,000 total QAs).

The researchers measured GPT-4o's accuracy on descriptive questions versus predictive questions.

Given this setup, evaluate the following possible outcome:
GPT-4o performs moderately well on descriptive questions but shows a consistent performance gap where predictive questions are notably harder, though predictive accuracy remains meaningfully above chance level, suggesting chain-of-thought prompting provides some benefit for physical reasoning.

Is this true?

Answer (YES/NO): NO